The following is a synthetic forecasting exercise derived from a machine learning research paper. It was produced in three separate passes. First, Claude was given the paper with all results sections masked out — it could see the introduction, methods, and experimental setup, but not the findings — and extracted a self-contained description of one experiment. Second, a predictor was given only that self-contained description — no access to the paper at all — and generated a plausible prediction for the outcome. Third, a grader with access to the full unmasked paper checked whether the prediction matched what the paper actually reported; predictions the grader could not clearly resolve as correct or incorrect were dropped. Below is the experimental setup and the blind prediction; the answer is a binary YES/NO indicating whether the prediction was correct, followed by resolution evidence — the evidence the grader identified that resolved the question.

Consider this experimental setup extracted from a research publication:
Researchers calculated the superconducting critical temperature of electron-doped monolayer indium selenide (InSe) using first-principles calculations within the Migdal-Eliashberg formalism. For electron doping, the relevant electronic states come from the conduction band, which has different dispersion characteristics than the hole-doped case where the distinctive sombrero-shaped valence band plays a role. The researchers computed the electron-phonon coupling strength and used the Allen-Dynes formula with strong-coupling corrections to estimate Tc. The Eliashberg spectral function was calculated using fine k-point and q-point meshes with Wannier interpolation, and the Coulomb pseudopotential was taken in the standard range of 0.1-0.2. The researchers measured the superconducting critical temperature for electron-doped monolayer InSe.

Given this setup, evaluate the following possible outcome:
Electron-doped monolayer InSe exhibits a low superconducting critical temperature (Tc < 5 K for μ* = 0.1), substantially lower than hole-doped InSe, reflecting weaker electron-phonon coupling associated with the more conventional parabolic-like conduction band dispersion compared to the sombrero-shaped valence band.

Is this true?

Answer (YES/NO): YES